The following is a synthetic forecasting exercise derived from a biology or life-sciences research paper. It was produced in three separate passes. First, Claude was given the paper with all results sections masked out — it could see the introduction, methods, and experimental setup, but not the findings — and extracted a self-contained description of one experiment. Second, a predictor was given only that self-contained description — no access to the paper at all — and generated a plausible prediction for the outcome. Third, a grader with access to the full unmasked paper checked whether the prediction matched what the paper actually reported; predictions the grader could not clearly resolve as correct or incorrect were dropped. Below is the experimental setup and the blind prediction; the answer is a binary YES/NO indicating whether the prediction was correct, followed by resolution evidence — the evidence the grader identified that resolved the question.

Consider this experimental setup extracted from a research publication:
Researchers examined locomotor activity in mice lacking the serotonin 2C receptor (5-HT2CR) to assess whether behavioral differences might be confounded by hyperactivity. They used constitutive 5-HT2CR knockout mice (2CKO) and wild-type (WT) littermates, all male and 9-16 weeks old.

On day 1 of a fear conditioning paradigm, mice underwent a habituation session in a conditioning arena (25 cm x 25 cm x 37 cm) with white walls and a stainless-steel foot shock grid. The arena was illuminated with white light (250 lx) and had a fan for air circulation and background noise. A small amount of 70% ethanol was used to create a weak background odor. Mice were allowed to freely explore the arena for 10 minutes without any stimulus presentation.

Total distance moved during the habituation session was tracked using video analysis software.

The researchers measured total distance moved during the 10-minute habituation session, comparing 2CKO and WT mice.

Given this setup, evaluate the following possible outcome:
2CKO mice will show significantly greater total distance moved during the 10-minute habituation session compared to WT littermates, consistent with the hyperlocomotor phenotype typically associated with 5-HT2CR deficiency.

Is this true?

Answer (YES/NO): NO